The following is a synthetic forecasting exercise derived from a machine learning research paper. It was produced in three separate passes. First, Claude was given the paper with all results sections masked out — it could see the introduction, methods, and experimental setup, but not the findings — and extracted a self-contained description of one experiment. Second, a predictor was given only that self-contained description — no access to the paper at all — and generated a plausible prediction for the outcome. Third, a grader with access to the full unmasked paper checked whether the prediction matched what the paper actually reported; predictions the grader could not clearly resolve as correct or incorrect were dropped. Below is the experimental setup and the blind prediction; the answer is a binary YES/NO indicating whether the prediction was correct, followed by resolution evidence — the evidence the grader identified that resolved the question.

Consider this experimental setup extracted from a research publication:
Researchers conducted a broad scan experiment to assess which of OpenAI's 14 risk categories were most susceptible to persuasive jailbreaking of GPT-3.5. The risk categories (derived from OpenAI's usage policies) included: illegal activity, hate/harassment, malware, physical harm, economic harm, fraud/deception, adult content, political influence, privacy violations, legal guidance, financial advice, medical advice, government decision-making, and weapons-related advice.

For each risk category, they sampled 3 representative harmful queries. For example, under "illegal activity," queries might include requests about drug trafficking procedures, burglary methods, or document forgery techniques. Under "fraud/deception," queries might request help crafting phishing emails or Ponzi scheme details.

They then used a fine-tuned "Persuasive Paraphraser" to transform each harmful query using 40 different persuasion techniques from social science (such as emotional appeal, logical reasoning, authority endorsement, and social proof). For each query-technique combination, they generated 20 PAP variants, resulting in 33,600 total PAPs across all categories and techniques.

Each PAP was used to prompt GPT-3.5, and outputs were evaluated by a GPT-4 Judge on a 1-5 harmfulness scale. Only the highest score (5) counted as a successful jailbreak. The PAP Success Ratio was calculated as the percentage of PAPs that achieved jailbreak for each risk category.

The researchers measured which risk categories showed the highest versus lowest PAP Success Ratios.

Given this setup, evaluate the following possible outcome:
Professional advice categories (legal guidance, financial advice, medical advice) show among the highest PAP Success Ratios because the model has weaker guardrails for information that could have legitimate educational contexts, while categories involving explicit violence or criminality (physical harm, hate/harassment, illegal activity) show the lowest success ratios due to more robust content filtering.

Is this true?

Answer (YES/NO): NO